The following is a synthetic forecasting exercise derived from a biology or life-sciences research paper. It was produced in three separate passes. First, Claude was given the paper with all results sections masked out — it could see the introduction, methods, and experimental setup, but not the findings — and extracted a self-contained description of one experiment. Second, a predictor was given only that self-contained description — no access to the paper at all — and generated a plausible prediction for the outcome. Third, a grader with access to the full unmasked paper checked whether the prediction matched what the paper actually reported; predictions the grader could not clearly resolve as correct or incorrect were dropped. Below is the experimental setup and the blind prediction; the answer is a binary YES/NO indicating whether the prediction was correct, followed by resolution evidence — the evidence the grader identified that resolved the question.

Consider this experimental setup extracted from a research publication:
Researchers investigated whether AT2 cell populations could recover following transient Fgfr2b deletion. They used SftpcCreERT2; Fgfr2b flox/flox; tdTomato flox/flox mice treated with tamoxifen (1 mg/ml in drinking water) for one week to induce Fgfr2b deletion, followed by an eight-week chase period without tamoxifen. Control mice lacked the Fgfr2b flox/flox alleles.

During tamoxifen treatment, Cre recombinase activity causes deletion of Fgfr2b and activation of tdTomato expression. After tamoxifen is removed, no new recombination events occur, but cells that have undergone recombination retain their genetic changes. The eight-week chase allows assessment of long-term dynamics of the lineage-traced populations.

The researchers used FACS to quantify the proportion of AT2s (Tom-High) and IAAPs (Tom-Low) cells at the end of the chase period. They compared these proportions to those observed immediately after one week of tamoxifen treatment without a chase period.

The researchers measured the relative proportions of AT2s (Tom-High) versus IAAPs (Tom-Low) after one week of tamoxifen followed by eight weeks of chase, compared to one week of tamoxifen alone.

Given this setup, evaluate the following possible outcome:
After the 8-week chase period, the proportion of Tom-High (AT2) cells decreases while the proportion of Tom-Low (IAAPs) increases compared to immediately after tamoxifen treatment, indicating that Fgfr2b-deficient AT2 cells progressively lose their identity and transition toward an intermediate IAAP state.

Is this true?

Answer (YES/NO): NO